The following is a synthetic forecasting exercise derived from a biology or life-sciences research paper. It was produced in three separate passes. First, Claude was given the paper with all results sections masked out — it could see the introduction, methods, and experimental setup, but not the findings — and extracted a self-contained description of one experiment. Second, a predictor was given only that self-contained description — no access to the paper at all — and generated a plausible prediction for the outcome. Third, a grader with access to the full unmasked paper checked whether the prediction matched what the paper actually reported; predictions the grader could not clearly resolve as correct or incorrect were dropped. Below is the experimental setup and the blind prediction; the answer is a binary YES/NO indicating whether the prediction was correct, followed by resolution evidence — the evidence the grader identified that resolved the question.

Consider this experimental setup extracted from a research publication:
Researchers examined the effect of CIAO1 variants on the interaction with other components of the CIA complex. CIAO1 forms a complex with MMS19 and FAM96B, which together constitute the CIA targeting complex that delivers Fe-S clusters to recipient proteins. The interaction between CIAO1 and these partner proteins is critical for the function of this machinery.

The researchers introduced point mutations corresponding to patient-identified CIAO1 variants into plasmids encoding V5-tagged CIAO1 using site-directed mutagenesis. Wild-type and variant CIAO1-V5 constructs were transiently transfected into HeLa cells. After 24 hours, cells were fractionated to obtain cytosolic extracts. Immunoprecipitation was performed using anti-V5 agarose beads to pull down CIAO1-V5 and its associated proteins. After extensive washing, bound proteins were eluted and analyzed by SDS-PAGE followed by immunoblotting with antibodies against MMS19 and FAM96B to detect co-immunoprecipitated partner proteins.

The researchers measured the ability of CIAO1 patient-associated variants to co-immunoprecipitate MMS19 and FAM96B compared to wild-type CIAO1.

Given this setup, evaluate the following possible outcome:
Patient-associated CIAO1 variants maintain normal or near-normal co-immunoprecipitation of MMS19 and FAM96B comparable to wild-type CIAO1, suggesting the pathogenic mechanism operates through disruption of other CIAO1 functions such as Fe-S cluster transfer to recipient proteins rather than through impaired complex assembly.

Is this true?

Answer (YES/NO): NO